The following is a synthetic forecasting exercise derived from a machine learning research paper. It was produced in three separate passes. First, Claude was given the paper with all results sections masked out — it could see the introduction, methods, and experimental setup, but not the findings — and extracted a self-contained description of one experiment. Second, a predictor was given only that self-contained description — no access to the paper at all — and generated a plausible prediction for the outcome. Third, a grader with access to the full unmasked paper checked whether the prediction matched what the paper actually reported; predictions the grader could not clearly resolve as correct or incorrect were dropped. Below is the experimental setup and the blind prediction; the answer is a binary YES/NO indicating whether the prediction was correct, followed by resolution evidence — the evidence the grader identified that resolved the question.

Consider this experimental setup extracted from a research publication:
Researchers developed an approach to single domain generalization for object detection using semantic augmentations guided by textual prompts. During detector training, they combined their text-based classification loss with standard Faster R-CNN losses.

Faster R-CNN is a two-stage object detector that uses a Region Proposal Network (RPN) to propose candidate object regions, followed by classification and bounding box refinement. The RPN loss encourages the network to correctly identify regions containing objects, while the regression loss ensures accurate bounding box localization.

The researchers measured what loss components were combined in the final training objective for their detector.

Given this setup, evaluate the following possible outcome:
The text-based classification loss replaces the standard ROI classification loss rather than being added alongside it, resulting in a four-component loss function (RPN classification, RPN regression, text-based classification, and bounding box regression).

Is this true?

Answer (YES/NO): NO